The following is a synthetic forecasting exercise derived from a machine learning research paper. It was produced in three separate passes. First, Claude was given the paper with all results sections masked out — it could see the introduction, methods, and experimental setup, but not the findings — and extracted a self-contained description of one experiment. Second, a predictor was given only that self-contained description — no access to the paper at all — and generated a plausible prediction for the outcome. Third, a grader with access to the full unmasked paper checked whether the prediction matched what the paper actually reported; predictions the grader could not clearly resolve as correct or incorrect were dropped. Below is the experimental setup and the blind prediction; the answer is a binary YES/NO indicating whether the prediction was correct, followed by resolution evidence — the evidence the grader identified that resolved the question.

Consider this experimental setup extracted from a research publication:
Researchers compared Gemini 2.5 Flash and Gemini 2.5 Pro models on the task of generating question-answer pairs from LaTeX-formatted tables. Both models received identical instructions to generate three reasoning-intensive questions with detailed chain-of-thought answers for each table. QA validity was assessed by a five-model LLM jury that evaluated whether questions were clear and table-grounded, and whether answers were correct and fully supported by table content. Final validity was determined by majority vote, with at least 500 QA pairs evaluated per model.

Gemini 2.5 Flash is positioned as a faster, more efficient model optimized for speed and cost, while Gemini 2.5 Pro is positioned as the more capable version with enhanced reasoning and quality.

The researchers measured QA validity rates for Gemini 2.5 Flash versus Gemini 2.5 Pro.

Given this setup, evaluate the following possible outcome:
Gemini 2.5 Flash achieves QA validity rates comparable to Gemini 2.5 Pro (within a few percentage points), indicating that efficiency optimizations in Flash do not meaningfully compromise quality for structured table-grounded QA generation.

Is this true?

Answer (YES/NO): YES